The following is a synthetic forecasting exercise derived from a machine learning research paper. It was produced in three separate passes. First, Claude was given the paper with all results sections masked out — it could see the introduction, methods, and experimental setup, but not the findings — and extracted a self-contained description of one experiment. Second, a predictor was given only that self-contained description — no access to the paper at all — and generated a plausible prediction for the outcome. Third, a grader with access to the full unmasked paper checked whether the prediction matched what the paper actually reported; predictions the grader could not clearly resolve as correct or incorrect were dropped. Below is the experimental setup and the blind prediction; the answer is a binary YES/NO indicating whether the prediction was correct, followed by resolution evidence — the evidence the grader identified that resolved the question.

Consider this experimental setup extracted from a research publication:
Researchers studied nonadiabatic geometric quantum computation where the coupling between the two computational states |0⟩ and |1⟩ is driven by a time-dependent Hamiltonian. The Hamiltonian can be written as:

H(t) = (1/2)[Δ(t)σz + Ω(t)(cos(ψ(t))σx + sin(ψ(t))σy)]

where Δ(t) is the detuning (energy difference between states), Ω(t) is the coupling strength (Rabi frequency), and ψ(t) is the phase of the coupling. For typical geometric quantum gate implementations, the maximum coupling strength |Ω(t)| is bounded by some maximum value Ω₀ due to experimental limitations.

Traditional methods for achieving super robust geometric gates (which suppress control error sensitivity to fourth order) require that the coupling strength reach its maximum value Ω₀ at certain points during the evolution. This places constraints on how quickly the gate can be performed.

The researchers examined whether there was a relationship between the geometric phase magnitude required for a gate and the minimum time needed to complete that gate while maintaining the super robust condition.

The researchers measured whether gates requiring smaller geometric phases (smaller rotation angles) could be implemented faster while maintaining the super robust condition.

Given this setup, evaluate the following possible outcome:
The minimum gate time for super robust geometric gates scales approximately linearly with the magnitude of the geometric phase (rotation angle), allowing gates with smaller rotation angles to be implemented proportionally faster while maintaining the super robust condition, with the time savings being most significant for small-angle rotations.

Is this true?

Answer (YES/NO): NO